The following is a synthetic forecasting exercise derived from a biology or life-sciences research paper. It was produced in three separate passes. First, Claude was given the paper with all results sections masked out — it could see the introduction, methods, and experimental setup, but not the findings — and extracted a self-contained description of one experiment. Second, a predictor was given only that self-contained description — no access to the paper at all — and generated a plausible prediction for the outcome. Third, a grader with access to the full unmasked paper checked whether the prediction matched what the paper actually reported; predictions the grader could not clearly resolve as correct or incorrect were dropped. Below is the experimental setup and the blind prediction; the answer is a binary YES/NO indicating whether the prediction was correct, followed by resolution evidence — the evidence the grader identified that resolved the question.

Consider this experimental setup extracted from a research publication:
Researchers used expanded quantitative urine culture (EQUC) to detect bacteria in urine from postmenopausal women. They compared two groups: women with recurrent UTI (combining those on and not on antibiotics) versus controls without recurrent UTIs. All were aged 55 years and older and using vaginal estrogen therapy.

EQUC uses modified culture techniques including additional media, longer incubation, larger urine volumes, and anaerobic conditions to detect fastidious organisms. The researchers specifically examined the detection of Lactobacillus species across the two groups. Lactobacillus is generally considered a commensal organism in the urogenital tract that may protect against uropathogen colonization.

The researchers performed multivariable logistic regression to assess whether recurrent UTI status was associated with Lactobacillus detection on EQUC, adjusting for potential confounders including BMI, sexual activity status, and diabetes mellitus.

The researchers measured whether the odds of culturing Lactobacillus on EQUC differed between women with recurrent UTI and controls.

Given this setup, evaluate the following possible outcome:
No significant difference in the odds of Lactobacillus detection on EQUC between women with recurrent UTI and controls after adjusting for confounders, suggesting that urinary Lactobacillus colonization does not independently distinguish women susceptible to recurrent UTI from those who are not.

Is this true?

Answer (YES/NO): YES